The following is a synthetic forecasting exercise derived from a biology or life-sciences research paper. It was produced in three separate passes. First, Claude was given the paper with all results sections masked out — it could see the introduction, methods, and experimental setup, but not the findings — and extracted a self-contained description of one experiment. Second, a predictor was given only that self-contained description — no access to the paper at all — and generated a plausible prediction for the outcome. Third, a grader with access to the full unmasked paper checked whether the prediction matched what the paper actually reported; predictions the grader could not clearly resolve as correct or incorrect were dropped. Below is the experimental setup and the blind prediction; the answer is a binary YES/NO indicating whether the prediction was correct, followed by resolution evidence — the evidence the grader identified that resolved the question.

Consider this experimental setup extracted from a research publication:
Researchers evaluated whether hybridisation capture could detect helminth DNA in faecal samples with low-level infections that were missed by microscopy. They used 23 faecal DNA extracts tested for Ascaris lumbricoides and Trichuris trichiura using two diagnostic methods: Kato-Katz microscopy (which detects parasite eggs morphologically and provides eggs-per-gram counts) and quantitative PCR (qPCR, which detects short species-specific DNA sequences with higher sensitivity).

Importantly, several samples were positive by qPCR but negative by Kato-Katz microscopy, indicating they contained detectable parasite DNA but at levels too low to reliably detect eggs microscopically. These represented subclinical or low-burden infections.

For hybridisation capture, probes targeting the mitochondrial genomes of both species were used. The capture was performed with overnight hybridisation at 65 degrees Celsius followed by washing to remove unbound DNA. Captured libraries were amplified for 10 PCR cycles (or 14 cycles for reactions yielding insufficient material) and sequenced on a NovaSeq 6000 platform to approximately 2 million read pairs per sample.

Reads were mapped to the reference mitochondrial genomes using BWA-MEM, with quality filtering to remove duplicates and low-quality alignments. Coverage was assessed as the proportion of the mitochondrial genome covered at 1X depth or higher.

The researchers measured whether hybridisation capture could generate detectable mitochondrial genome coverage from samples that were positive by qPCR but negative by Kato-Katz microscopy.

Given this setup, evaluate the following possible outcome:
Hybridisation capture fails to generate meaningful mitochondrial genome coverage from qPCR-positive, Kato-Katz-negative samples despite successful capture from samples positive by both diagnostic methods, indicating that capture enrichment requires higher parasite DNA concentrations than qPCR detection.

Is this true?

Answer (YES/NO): NO